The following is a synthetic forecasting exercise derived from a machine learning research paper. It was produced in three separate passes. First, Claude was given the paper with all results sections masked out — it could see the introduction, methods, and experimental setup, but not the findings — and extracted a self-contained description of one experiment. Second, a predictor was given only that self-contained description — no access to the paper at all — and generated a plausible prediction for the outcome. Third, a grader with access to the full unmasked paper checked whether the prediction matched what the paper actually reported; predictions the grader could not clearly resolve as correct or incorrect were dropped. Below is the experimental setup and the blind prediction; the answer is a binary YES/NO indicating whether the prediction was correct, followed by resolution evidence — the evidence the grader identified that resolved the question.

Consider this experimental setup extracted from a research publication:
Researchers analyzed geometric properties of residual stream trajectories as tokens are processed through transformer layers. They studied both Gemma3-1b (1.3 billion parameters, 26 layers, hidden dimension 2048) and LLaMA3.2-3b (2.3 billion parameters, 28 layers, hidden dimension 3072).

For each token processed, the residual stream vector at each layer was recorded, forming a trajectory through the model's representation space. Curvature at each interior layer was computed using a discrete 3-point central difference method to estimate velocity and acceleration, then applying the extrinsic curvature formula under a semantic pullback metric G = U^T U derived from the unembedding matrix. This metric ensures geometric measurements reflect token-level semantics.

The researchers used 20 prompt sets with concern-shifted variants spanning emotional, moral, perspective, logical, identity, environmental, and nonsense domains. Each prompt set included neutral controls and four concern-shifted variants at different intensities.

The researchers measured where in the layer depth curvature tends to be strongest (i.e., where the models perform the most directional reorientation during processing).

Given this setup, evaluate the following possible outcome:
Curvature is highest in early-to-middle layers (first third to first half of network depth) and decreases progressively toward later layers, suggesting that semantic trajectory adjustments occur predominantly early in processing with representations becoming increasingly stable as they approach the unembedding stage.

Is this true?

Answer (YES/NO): NO